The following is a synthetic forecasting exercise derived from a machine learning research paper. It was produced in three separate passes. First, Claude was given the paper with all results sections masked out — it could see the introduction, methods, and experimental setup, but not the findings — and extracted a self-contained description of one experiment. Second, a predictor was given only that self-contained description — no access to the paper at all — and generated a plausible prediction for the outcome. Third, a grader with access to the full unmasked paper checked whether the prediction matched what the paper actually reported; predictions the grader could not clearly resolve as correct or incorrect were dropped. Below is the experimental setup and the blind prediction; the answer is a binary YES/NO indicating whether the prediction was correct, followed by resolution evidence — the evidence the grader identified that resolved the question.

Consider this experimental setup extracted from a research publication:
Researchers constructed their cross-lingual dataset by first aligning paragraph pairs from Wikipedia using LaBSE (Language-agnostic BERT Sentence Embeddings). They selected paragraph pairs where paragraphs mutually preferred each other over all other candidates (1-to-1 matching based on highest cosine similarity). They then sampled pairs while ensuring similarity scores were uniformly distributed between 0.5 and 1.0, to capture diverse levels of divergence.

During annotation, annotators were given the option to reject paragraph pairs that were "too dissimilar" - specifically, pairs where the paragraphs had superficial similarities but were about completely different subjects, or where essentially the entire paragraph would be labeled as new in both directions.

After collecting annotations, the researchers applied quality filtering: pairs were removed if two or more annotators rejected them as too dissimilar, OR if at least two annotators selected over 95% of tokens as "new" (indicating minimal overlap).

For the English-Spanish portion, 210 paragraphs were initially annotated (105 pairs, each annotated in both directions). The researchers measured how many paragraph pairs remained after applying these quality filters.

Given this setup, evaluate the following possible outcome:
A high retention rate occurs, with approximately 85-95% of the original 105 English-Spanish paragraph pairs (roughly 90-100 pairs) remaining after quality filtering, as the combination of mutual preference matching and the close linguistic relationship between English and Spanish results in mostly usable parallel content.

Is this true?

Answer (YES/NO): NO